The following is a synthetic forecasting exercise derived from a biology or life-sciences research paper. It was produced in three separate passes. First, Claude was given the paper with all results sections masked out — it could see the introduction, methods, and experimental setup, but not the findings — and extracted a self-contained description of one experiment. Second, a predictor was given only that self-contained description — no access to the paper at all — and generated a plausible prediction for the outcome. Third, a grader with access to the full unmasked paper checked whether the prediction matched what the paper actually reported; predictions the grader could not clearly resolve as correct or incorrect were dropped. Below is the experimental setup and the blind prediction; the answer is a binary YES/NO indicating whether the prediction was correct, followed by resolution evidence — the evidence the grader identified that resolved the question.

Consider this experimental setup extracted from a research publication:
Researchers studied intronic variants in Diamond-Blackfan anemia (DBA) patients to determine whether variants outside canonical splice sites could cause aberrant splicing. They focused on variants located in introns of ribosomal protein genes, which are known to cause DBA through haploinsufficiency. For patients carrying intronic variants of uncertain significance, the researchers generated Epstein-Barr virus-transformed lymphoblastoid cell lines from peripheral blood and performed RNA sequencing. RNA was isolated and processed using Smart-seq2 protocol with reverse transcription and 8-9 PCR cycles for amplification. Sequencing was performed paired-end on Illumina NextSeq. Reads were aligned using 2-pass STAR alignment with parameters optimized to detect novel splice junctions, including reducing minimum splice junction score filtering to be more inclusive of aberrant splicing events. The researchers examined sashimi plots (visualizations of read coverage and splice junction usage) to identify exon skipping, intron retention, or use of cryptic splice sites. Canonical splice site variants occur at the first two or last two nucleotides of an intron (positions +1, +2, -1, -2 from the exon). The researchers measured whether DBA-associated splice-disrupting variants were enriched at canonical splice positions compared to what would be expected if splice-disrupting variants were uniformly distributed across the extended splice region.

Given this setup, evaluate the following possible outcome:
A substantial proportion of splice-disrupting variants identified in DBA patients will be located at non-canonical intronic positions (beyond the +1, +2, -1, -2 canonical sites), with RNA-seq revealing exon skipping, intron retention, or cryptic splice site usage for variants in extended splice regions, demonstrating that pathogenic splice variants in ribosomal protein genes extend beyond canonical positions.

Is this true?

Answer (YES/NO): YES